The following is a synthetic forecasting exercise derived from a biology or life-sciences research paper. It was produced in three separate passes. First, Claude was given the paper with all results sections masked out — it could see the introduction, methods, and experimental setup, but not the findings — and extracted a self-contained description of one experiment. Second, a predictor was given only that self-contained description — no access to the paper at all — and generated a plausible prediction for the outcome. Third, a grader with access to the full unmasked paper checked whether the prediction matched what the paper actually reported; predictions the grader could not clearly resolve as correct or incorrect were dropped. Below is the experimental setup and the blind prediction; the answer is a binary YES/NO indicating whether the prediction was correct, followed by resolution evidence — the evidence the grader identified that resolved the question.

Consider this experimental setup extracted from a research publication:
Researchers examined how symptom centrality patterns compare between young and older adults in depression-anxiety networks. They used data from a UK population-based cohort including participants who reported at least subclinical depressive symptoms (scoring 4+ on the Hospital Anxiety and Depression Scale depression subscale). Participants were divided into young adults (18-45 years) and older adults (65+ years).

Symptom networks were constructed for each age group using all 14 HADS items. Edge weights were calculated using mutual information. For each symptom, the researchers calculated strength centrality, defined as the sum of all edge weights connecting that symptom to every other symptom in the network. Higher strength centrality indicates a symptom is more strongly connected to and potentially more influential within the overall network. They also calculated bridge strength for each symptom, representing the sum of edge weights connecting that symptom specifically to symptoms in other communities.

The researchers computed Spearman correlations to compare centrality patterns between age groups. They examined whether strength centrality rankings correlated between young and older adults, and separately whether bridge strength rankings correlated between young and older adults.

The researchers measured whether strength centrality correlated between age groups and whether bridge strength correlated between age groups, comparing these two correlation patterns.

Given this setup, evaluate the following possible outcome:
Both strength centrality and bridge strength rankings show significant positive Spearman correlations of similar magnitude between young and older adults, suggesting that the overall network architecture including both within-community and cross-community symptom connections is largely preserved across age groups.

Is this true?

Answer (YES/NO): NO